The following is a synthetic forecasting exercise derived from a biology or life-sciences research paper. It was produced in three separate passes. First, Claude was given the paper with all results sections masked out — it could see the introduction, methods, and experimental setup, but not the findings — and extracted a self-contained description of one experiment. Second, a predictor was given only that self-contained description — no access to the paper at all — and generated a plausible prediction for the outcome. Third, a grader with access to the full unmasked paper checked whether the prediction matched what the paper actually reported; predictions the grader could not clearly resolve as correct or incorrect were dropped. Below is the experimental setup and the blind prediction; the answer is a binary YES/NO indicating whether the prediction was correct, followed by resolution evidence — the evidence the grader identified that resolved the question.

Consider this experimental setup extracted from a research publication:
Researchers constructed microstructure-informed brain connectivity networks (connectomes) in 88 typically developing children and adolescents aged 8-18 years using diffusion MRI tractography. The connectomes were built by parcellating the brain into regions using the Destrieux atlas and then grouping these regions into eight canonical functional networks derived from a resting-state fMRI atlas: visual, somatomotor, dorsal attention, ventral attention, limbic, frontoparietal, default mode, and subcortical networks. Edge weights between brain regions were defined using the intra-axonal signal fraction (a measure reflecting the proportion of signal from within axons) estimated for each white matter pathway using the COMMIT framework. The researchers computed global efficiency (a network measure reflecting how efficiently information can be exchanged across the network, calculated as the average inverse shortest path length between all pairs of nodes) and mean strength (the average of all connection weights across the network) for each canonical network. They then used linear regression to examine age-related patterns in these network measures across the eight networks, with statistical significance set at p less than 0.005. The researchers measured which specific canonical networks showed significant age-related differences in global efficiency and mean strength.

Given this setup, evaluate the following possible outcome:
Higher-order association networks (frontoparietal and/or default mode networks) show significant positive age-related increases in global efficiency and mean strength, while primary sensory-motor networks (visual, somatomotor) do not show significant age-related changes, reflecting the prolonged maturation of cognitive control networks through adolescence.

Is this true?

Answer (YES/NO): NO